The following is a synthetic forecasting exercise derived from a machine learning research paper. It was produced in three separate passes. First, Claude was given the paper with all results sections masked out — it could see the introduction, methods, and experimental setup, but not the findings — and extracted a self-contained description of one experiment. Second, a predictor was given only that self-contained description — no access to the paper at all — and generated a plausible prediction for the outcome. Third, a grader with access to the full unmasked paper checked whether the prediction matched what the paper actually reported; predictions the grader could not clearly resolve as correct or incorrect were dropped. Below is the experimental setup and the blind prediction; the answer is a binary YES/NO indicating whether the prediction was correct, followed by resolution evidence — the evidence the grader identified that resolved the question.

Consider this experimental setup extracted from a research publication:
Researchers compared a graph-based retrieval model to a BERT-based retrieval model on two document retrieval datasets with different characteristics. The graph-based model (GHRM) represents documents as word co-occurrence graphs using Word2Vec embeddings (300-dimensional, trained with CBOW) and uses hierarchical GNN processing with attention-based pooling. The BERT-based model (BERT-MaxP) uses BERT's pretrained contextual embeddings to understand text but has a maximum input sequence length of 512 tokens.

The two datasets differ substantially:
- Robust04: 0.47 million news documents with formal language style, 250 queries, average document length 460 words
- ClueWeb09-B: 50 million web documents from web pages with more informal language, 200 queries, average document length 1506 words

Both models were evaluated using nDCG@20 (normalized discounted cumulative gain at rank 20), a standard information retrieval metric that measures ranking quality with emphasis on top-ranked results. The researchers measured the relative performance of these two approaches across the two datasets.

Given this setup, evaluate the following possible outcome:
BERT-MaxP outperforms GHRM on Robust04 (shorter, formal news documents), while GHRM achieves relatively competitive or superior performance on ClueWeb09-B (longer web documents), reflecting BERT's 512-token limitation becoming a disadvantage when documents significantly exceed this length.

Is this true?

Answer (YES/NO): YES